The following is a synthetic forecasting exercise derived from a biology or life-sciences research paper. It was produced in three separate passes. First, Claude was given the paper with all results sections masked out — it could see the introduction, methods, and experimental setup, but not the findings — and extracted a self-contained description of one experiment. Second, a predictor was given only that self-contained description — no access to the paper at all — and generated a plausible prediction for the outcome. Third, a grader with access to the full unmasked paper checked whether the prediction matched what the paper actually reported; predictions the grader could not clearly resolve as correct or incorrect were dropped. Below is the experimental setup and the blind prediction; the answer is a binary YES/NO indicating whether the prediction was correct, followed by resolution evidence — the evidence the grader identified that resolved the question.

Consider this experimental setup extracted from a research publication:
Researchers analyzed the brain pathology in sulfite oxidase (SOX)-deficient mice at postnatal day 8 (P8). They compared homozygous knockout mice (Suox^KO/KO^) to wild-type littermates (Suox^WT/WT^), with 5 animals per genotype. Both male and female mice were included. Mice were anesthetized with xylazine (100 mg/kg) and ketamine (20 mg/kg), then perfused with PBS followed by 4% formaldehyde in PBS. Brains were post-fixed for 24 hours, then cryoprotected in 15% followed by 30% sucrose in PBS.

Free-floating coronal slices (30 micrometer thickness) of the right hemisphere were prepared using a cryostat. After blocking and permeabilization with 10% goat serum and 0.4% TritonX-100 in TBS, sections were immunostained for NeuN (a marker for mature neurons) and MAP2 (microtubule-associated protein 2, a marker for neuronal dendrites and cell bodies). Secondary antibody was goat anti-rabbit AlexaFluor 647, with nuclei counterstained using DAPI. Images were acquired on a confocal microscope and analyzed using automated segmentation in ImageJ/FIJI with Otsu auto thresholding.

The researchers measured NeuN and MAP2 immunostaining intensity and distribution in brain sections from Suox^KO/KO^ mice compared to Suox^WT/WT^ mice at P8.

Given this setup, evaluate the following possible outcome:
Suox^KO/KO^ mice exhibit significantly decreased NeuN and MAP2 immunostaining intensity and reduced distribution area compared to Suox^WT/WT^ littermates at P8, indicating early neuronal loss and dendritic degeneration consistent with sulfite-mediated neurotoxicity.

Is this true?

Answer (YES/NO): NO